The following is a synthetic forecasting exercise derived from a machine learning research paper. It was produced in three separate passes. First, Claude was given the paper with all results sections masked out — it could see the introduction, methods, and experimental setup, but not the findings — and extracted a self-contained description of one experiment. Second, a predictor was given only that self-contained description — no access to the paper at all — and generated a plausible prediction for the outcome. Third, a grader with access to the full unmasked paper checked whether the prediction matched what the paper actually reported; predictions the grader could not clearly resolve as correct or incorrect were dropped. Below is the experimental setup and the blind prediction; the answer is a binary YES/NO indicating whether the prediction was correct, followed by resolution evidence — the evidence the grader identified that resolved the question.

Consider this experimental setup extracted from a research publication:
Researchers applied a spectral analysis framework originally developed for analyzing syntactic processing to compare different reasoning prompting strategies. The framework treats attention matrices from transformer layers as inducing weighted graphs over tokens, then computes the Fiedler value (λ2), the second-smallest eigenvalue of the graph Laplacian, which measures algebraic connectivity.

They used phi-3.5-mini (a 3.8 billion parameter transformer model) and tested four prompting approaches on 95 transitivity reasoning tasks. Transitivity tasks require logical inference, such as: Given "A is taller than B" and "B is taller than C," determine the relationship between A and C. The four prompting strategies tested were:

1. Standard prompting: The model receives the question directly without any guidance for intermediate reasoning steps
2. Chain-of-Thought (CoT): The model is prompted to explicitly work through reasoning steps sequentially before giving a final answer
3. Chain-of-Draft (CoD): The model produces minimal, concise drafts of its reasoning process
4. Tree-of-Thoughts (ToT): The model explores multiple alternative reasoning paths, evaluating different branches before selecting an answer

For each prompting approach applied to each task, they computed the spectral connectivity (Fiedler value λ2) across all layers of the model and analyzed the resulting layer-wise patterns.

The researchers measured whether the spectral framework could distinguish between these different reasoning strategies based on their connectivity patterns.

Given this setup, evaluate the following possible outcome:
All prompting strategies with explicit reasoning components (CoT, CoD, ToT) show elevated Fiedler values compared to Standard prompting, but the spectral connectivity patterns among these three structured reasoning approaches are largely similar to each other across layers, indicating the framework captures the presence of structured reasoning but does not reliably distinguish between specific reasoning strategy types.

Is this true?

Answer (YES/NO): NO